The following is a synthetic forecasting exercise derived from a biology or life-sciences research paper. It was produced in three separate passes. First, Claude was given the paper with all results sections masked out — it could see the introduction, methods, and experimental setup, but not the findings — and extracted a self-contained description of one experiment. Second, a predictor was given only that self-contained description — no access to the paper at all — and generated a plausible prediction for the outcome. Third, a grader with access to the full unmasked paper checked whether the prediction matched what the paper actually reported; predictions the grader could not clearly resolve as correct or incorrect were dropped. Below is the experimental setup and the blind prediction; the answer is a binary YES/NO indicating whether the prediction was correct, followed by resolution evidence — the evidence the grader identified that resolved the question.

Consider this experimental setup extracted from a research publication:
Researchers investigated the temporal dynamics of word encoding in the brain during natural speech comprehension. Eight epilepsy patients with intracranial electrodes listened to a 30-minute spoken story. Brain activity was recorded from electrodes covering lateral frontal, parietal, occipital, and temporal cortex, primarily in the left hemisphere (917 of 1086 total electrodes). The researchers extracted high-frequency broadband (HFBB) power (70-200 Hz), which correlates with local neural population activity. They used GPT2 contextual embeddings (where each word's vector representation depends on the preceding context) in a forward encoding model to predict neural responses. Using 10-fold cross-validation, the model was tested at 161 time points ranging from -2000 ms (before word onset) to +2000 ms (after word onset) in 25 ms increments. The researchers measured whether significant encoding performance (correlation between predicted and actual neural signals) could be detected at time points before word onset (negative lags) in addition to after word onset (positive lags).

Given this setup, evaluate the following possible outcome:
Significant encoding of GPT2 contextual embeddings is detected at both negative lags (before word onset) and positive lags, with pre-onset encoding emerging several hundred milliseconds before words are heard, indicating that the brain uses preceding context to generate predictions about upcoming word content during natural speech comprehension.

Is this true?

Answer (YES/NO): YES